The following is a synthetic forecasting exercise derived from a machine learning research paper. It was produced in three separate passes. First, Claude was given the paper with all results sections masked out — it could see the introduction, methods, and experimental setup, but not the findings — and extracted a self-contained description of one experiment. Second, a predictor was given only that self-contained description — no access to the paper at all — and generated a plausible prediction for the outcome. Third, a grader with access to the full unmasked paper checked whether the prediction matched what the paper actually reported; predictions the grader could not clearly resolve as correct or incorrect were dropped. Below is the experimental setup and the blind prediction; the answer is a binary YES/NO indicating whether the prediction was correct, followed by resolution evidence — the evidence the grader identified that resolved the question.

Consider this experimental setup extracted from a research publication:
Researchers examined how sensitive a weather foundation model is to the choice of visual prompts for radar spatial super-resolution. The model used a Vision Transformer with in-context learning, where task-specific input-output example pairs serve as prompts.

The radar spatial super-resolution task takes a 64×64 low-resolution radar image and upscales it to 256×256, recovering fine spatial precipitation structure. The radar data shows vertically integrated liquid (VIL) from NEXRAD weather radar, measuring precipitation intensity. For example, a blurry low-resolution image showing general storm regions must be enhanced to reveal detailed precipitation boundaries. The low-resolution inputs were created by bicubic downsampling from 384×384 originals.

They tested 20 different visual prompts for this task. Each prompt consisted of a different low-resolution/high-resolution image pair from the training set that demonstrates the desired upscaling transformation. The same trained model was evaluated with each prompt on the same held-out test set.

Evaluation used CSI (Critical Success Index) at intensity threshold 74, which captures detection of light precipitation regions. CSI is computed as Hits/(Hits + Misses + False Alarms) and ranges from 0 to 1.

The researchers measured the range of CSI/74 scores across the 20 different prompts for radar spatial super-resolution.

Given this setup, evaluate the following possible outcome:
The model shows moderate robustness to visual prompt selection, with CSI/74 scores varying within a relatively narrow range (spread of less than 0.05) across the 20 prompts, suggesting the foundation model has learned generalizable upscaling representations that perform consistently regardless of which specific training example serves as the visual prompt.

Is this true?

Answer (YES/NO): YES